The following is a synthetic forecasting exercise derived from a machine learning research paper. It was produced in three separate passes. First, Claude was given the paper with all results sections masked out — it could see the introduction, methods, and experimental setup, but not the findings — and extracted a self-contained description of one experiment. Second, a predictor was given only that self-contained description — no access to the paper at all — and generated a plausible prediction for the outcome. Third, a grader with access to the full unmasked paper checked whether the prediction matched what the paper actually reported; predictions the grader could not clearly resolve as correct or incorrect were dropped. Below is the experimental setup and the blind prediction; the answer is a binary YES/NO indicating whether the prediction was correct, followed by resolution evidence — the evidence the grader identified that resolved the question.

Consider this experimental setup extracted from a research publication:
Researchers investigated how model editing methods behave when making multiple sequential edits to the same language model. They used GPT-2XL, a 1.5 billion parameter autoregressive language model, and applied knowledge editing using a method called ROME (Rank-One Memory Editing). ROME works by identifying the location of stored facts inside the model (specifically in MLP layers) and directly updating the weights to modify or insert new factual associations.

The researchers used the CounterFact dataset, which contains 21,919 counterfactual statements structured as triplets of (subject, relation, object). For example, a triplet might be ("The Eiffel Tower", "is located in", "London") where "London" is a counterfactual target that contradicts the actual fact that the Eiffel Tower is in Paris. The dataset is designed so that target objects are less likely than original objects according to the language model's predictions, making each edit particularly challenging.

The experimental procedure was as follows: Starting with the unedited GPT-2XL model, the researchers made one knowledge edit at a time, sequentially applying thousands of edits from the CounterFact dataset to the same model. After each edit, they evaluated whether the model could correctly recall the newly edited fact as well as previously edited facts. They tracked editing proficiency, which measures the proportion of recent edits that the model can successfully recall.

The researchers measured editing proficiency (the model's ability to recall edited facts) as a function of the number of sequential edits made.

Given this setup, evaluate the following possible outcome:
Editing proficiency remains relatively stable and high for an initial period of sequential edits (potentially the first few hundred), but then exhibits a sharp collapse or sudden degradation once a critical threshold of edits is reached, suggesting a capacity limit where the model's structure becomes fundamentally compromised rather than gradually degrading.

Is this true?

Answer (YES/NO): YES